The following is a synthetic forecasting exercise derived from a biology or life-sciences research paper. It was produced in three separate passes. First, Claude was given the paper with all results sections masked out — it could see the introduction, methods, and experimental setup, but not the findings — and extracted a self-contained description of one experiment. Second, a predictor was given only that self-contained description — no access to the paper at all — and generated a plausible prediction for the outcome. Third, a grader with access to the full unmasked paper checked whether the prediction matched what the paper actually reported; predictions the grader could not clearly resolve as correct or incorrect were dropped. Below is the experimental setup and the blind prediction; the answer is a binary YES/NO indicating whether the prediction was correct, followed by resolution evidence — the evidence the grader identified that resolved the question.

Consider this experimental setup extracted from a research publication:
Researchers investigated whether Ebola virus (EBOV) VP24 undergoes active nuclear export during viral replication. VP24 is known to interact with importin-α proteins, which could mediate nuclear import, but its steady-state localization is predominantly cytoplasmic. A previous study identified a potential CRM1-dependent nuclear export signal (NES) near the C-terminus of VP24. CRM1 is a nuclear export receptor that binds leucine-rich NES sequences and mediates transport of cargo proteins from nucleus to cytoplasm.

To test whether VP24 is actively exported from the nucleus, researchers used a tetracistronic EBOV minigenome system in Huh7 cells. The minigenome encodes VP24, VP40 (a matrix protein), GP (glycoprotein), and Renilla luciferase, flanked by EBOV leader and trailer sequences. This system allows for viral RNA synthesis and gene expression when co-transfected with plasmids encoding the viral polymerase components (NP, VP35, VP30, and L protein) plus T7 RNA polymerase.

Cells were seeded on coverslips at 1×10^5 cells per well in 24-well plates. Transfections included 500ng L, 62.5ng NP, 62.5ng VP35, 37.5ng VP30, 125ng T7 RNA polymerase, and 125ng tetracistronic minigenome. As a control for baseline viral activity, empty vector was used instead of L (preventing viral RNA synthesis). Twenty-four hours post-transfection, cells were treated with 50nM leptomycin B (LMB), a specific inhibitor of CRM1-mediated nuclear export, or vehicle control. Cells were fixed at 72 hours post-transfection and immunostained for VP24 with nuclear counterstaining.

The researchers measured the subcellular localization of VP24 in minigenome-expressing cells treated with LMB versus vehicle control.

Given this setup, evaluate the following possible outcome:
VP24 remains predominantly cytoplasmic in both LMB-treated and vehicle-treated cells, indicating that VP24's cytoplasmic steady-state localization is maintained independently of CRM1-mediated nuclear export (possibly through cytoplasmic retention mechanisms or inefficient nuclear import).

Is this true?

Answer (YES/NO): NO